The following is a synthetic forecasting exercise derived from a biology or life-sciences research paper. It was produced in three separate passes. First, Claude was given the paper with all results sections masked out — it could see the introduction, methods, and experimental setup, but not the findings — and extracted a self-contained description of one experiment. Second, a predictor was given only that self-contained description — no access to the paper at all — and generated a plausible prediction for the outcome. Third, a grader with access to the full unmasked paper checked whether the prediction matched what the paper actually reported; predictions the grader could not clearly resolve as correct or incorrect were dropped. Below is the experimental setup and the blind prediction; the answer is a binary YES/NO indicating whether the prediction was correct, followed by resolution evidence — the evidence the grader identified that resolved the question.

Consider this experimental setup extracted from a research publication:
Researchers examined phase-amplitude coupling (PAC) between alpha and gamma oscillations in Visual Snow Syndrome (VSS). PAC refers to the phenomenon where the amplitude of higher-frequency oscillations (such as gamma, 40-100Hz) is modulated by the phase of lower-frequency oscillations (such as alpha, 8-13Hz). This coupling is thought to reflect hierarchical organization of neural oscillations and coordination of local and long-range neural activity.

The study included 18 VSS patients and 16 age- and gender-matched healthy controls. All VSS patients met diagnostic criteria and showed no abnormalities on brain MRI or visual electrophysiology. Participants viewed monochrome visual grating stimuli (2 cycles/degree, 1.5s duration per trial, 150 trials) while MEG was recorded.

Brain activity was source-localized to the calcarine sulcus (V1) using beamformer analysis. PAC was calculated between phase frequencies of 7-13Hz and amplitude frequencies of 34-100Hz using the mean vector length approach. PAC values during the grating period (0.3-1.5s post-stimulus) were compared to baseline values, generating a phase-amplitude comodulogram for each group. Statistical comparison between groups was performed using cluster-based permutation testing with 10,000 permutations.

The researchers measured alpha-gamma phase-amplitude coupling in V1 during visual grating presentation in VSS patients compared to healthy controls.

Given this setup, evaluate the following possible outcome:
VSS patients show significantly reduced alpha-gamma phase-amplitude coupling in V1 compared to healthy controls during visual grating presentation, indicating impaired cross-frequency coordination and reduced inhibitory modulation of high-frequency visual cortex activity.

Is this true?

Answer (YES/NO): YES